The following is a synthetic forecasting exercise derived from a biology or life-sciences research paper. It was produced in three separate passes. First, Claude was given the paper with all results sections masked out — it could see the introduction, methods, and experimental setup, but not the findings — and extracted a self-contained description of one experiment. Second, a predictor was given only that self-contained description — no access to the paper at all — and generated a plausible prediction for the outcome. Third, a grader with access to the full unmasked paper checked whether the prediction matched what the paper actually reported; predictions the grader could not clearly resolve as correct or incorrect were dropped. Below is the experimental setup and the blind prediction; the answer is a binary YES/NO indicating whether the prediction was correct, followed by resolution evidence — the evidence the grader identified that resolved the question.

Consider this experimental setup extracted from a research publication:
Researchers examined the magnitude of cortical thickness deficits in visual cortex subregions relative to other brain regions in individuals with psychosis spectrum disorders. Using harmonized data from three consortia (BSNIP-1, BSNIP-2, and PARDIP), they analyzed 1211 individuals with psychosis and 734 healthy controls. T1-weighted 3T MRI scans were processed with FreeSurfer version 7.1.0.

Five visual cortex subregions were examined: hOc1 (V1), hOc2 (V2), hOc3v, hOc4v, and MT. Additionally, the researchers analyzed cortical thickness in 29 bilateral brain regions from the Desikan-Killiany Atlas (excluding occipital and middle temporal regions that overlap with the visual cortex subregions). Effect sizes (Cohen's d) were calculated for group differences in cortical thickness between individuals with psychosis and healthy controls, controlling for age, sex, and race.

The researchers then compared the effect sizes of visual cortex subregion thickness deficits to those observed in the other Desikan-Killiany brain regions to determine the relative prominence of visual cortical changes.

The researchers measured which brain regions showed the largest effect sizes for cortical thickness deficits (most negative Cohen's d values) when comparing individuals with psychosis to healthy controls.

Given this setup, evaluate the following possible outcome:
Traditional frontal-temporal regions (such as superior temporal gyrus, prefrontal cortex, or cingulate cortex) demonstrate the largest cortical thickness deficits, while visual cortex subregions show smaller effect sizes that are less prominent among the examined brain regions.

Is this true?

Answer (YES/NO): NO